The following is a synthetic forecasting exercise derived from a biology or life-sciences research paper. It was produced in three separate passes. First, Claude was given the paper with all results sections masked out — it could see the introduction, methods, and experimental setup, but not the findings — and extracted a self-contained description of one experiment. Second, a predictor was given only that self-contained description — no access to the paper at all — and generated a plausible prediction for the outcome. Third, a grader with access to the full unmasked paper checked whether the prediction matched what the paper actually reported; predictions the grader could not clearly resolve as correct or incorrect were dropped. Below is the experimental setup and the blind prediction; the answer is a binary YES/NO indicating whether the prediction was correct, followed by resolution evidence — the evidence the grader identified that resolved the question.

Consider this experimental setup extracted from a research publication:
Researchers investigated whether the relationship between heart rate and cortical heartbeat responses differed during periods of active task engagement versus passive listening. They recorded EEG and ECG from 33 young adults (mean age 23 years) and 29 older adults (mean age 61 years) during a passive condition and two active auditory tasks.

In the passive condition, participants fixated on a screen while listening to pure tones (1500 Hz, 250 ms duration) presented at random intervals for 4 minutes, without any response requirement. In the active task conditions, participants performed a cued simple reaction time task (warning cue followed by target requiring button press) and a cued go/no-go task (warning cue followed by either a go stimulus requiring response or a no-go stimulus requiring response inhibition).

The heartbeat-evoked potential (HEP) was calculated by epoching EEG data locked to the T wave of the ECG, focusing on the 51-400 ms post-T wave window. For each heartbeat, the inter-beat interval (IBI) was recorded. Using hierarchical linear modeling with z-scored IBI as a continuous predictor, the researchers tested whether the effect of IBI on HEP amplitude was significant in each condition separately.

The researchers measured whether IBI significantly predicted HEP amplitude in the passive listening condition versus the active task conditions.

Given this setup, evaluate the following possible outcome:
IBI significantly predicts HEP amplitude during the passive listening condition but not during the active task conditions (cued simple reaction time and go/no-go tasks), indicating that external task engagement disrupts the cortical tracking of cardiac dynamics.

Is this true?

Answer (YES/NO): NO